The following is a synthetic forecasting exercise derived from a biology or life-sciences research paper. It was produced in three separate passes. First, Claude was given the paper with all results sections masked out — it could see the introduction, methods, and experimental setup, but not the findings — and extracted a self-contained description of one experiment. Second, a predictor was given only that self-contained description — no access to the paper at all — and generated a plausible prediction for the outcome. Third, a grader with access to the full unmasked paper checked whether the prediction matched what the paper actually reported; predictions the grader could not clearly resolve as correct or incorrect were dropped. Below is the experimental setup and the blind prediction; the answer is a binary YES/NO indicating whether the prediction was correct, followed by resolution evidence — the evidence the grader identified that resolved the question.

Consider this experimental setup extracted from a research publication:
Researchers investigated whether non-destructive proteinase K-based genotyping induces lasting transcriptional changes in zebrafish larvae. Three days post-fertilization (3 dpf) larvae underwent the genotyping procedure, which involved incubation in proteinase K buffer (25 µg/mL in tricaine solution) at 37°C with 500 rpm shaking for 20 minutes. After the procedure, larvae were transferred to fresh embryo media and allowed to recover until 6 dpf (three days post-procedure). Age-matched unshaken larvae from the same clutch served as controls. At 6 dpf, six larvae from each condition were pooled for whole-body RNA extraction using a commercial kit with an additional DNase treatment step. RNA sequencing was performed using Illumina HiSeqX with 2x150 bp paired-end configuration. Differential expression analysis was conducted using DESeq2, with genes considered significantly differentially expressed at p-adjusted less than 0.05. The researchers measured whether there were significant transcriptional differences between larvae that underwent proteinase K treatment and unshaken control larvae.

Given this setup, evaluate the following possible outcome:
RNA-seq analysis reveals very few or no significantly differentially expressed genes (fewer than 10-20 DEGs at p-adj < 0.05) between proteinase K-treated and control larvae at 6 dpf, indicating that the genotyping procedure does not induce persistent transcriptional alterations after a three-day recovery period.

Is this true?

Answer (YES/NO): NO